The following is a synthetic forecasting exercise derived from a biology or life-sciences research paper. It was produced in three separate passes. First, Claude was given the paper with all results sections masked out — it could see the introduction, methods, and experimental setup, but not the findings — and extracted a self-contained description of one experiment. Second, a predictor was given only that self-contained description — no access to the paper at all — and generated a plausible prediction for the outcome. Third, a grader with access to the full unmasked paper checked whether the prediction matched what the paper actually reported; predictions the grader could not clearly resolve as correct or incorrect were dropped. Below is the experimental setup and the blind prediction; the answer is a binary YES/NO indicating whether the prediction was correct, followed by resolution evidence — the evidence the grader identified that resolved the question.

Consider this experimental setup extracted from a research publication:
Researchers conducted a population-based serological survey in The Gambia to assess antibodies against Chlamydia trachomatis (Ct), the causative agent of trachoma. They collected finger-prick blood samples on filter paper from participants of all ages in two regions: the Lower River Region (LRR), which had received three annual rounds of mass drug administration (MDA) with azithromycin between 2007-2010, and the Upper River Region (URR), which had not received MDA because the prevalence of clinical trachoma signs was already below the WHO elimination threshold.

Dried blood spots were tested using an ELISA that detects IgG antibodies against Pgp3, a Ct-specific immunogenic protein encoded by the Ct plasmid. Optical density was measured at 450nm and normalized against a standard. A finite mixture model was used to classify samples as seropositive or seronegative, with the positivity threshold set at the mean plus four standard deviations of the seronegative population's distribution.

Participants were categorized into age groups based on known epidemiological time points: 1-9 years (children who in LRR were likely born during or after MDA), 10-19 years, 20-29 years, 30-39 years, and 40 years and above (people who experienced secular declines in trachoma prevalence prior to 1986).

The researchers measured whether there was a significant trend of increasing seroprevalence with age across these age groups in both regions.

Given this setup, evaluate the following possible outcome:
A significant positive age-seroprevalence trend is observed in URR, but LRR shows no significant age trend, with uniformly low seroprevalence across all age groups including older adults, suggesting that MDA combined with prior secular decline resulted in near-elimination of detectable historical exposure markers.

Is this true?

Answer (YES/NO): NO